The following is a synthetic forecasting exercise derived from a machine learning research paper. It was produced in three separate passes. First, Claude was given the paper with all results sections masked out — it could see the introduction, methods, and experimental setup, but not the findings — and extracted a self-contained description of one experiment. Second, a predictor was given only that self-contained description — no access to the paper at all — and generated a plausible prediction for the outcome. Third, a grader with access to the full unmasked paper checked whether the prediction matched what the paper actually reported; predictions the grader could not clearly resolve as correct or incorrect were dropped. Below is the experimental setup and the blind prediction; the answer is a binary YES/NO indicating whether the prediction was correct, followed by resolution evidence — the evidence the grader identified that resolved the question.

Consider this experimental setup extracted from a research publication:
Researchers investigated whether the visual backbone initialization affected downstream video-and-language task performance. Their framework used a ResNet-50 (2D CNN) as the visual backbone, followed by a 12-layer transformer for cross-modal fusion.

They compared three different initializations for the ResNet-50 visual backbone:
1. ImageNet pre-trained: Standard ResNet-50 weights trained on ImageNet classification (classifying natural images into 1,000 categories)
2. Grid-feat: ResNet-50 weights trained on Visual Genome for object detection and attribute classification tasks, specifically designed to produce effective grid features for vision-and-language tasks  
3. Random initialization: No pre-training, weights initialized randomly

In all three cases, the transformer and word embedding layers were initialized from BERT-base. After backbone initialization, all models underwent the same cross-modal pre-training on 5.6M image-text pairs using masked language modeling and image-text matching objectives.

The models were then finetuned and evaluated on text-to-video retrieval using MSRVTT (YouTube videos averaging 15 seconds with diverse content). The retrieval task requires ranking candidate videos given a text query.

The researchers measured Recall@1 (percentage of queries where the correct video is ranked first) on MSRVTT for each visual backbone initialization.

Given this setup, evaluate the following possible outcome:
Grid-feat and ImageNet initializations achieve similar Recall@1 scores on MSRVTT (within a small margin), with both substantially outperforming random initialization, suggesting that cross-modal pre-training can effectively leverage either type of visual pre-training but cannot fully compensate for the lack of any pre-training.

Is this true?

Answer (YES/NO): NO